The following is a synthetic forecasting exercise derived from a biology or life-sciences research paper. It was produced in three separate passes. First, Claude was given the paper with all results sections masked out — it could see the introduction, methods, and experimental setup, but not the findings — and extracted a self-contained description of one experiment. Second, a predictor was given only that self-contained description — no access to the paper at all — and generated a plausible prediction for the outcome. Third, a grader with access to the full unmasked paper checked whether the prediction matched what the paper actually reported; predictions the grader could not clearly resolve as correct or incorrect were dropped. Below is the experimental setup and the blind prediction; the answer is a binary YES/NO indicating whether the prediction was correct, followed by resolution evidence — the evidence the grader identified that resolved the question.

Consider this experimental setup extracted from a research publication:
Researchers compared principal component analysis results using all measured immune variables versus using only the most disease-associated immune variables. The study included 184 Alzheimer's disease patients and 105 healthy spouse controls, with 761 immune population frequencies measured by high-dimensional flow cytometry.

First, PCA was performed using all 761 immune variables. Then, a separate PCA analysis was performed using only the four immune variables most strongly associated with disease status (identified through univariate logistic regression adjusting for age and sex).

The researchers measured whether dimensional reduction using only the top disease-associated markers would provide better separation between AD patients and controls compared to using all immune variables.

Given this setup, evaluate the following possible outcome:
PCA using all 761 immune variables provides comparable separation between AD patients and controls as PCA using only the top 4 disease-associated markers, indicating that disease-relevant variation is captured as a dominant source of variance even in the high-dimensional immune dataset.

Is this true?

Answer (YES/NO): NO